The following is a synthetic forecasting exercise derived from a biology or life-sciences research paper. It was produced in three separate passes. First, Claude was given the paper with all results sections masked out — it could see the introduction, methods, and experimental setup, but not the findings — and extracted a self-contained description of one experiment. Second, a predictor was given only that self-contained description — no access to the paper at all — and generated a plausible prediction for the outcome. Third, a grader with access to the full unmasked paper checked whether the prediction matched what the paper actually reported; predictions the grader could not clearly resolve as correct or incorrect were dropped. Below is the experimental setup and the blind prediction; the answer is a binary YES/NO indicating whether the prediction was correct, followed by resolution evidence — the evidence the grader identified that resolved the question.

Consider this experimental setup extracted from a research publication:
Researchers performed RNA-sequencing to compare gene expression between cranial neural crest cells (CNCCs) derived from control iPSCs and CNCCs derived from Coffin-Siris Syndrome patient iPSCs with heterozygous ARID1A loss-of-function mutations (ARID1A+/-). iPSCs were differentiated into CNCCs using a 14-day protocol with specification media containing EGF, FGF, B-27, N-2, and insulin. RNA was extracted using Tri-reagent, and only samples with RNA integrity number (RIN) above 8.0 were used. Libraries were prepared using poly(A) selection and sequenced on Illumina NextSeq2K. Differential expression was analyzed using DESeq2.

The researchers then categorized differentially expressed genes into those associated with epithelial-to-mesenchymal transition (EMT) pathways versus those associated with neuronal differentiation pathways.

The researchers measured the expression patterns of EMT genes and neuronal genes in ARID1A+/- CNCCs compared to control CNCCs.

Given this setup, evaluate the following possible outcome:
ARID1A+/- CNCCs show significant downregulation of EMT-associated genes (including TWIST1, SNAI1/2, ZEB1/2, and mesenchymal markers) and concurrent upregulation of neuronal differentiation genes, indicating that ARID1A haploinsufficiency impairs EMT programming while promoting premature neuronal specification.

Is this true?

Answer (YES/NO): YES